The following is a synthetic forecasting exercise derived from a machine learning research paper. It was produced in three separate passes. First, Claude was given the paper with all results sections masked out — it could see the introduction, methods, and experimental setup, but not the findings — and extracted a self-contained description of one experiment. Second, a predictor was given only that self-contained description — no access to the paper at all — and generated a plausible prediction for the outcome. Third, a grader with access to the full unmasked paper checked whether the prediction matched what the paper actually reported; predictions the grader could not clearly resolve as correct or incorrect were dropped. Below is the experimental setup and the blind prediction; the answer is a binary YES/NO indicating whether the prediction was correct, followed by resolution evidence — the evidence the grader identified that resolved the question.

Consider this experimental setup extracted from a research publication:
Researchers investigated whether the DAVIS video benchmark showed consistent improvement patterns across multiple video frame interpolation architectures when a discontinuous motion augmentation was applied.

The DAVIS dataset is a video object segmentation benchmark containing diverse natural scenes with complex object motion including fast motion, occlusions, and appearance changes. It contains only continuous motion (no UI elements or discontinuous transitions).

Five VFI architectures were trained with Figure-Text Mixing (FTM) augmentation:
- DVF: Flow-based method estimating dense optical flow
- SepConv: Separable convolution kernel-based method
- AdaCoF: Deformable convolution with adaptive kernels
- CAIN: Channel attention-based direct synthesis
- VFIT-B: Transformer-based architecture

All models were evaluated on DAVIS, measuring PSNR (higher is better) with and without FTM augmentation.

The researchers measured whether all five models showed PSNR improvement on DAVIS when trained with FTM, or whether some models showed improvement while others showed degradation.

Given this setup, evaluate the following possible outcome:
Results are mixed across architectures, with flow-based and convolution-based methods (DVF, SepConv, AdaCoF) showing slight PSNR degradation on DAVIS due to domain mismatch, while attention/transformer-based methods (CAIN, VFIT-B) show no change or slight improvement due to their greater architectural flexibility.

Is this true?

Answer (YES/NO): NO